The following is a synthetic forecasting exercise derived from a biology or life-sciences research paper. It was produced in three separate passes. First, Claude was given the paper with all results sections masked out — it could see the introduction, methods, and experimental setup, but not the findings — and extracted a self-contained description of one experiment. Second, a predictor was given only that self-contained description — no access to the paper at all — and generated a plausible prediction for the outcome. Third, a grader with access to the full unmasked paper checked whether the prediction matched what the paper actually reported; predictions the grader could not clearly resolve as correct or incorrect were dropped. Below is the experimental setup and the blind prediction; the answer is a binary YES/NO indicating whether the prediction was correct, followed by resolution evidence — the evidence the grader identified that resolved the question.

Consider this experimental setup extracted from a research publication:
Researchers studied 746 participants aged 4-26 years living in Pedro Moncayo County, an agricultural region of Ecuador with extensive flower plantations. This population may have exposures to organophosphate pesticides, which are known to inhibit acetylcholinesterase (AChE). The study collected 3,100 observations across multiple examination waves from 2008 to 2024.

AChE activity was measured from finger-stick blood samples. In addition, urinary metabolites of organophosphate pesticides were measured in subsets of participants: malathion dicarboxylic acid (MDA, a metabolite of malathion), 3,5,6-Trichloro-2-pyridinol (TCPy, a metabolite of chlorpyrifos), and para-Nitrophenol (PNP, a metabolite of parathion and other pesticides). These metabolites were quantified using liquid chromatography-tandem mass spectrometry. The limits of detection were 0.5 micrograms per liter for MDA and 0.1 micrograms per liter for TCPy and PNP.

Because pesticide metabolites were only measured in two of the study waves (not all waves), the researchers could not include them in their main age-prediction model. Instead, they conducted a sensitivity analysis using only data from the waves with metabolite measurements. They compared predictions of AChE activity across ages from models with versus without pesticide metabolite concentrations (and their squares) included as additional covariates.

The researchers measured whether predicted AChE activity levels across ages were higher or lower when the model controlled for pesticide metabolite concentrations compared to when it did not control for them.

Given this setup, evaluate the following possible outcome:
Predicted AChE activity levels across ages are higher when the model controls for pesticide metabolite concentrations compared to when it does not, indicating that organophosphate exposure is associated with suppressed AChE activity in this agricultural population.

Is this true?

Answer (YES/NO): NO